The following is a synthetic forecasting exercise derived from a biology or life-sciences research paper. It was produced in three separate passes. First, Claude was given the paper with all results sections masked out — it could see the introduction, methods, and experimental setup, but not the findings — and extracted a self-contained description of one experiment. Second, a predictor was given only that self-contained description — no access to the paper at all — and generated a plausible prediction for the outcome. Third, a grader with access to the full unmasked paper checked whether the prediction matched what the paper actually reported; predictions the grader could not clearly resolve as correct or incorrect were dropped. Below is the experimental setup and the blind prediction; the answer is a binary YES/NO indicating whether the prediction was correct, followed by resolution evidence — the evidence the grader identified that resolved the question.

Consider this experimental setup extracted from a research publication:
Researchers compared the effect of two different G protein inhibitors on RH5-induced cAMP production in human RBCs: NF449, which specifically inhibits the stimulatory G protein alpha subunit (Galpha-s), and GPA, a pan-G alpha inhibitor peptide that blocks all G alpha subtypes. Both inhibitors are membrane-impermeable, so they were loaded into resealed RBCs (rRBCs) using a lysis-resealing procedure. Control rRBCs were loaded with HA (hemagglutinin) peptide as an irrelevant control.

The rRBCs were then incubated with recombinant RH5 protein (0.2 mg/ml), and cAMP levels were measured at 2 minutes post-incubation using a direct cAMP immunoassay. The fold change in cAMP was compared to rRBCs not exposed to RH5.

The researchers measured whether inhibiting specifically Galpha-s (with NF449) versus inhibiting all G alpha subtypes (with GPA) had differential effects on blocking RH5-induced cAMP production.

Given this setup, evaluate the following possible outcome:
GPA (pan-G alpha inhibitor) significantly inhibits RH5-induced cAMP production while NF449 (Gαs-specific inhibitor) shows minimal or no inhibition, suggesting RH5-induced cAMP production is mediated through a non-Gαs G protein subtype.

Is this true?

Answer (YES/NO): NO